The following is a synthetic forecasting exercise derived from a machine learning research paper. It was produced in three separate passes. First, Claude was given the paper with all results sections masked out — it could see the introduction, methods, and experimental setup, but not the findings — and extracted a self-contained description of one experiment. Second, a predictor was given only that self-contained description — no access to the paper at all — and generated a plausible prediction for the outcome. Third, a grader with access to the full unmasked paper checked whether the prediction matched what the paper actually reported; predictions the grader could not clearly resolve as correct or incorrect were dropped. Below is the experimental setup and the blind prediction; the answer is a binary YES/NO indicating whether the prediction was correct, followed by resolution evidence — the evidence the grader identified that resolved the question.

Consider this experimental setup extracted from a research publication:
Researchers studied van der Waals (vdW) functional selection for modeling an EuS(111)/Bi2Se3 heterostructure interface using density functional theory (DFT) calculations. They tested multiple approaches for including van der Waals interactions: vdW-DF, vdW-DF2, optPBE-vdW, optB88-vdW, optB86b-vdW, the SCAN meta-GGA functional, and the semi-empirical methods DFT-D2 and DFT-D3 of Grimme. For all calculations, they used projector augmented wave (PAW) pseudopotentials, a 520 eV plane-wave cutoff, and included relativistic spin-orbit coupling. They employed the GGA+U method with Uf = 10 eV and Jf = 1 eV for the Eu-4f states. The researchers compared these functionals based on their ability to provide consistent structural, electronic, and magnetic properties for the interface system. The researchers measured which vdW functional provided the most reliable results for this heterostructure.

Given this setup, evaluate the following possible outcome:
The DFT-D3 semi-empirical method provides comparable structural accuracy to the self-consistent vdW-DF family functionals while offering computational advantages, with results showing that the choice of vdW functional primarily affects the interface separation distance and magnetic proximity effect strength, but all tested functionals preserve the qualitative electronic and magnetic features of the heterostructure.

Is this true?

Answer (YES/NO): NO